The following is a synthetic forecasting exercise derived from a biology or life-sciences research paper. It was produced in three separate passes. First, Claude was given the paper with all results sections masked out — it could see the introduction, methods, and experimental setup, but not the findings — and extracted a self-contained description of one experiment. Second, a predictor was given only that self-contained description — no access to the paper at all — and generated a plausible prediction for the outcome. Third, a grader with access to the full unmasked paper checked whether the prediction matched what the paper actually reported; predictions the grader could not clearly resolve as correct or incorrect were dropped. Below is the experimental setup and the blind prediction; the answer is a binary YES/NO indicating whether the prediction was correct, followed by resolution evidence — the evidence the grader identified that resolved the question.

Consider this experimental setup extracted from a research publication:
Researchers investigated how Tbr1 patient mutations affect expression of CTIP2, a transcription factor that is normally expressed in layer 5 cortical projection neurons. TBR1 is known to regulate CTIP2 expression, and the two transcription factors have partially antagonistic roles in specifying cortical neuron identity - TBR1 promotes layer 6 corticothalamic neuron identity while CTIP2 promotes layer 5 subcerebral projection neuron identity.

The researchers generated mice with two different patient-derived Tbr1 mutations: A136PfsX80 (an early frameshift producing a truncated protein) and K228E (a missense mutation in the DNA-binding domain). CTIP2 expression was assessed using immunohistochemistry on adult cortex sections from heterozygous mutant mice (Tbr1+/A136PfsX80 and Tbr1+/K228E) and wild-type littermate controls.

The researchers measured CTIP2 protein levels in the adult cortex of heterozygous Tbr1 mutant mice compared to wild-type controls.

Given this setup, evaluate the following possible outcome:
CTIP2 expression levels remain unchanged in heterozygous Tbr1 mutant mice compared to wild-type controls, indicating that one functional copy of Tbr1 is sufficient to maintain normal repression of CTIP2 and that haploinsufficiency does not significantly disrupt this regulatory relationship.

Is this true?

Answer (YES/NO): NO